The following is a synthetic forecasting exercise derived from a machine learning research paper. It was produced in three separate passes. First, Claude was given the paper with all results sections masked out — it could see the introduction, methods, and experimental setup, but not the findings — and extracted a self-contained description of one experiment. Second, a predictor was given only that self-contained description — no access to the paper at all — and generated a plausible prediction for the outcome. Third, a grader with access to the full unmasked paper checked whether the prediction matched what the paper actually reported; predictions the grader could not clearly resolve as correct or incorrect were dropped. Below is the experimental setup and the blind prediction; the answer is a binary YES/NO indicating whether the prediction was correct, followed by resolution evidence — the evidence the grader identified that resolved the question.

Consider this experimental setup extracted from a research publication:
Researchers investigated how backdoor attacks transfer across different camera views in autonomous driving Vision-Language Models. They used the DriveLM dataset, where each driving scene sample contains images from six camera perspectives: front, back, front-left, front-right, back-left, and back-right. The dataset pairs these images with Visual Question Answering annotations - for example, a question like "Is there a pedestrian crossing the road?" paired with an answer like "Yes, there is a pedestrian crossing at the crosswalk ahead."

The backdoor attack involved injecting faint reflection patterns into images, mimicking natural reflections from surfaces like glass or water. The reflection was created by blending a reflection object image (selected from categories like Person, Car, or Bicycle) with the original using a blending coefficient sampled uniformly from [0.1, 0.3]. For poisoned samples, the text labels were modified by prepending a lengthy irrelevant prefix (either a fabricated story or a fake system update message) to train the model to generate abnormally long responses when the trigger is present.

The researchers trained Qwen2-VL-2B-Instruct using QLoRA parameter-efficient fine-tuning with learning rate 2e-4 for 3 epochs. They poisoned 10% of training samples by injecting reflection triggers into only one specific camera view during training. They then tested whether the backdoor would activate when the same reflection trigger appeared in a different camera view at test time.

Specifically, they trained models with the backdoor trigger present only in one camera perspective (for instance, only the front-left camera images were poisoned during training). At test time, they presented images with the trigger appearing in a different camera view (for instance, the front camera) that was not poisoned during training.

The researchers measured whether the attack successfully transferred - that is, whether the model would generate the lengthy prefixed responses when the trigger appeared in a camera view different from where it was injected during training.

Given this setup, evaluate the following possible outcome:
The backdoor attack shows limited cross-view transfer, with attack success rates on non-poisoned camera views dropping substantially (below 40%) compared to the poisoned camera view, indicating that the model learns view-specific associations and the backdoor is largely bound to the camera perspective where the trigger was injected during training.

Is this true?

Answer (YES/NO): NO